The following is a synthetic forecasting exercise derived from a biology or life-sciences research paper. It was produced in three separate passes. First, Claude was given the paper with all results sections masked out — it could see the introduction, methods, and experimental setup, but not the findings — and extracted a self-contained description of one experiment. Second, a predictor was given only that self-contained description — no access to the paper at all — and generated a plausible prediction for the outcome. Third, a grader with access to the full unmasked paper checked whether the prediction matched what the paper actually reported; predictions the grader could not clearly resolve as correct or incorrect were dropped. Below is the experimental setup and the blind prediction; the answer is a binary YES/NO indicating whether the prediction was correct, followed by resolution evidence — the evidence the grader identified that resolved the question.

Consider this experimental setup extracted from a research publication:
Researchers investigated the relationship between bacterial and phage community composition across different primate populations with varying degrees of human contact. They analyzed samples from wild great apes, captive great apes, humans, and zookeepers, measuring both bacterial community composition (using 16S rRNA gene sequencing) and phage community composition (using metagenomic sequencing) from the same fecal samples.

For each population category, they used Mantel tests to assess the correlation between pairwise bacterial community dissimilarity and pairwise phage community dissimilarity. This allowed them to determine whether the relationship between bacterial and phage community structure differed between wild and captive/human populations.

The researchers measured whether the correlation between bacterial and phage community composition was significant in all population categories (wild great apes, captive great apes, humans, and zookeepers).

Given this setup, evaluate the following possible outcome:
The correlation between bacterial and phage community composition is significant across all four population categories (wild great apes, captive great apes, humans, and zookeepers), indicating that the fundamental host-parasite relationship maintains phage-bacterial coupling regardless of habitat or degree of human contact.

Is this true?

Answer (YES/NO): NO